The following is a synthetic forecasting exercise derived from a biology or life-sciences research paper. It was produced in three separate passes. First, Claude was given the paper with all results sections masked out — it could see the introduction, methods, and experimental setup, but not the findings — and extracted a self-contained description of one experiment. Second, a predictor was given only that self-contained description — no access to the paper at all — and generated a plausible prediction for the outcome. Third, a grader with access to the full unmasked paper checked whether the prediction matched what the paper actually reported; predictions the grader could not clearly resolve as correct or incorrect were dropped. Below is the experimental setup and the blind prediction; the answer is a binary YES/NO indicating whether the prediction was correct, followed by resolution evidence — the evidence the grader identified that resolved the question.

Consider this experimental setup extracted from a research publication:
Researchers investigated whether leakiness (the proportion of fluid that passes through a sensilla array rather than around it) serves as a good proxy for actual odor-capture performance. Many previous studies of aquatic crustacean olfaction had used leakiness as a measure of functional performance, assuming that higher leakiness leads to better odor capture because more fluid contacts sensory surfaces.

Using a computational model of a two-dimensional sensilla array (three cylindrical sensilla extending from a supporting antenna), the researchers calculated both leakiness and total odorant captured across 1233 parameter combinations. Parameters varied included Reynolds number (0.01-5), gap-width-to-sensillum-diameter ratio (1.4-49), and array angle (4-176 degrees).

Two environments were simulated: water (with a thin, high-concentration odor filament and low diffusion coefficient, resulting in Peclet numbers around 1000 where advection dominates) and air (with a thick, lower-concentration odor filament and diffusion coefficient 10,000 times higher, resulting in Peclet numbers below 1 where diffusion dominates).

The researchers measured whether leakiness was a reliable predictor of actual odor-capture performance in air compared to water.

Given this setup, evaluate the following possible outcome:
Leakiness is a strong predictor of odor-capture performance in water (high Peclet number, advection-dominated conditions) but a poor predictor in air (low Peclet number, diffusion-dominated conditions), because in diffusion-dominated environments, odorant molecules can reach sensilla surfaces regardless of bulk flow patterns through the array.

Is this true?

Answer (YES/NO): YES